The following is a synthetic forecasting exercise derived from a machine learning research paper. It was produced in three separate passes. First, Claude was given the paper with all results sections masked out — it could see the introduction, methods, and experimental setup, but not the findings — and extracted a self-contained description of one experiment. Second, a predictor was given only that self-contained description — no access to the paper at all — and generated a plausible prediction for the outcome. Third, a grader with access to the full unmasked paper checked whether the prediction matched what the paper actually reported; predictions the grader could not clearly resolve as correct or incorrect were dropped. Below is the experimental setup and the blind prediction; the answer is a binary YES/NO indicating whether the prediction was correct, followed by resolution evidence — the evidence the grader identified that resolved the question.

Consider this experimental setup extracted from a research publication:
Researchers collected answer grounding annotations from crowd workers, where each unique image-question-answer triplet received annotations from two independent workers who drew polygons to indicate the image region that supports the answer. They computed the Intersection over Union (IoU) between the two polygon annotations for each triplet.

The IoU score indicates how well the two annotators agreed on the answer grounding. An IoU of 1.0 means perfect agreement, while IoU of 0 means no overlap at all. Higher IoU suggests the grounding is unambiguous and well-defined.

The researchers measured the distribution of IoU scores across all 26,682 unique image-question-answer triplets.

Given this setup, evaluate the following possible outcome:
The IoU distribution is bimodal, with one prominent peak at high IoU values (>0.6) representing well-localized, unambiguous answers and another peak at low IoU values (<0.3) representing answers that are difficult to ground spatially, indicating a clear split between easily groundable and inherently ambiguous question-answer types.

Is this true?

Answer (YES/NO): NO